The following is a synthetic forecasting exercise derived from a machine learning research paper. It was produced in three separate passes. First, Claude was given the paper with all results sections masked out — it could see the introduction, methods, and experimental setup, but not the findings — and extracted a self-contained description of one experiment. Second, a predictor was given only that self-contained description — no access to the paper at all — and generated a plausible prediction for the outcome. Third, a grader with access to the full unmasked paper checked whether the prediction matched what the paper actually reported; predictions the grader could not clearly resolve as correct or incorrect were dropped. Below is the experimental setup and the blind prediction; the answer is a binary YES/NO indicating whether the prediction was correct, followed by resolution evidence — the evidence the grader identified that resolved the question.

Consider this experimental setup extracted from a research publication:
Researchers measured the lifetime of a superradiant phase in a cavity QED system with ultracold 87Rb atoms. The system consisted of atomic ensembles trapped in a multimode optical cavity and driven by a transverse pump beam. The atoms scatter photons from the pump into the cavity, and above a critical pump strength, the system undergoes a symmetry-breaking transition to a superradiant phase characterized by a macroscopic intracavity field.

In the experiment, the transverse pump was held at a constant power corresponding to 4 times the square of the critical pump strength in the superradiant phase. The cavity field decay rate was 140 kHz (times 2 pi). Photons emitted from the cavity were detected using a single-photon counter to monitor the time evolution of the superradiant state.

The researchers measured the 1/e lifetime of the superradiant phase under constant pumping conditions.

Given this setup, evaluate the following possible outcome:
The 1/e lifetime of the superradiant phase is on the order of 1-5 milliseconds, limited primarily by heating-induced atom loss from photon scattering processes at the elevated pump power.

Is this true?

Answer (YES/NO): YES